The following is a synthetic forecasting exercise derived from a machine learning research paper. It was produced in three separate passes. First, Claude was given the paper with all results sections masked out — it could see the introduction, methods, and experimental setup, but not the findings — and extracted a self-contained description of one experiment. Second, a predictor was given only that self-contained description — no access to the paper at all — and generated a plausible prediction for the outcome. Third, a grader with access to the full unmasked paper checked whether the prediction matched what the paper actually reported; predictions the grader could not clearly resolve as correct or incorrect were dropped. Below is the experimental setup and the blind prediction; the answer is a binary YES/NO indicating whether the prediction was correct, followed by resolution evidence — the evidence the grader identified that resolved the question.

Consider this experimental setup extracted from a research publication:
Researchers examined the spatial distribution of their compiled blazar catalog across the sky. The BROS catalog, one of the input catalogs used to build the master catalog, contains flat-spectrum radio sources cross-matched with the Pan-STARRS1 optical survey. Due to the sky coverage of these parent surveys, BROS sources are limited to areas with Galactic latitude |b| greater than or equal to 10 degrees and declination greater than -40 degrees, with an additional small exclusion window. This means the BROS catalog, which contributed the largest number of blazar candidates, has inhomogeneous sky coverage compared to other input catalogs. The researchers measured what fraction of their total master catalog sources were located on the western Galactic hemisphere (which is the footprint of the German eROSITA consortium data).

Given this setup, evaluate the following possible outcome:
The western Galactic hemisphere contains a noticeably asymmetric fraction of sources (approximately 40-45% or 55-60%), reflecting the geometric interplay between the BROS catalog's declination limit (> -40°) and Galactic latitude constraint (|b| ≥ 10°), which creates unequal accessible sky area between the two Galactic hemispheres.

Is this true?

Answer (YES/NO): YES